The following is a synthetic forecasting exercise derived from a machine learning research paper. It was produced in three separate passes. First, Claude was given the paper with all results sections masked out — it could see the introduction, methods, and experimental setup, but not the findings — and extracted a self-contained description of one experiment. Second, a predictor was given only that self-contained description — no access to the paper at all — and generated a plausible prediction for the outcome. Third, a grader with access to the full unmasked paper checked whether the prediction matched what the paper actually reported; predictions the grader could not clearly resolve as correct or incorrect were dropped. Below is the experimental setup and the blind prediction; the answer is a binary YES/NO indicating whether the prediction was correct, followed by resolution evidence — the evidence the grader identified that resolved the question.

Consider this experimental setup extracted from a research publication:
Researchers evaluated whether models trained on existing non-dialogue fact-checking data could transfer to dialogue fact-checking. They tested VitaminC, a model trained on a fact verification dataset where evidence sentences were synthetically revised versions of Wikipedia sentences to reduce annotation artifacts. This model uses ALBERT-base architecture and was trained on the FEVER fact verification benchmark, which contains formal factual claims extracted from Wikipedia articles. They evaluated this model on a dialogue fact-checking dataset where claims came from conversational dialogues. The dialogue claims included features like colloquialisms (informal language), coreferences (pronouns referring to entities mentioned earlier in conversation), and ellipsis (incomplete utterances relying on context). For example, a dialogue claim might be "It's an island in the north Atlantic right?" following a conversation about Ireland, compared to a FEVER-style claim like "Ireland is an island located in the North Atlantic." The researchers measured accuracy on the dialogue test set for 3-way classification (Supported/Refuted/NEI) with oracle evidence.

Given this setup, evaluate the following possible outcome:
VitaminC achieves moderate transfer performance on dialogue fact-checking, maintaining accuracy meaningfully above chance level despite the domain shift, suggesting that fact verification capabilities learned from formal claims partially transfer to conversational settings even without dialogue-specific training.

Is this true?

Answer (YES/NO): NO